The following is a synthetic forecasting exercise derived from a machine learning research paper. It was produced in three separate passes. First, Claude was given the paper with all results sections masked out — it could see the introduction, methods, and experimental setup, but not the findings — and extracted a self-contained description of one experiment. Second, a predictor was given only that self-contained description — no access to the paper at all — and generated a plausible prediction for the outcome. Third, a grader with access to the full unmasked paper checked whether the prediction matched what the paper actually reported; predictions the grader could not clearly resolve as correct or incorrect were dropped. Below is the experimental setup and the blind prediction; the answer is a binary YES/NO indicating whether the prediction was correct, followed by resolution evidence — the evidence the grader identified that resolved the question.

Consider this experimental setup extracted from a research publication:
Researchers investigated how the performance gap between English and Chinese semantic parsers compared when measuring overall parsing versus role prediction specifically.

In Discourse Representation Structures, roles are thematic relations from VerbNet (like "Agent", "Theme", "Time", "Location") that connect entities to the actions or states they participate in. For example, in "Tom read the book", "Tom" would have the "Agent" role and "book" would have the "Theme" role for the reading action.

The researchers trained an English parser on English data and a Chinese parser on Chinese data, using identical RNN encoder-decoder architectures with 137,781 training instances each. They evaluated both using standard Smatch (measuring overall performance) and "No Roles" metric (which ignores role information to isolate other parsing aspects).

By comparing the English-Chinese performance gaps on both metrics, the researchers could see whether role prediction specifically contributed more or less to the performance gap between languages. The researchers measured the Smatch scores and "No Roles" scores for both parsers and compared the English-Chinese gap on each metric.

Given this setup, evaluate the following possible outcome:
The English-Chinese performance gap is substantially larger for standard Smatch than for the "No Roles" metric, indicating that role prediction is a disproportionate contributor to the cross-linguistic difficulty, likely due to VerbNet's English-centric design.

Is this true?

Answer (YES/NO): NO